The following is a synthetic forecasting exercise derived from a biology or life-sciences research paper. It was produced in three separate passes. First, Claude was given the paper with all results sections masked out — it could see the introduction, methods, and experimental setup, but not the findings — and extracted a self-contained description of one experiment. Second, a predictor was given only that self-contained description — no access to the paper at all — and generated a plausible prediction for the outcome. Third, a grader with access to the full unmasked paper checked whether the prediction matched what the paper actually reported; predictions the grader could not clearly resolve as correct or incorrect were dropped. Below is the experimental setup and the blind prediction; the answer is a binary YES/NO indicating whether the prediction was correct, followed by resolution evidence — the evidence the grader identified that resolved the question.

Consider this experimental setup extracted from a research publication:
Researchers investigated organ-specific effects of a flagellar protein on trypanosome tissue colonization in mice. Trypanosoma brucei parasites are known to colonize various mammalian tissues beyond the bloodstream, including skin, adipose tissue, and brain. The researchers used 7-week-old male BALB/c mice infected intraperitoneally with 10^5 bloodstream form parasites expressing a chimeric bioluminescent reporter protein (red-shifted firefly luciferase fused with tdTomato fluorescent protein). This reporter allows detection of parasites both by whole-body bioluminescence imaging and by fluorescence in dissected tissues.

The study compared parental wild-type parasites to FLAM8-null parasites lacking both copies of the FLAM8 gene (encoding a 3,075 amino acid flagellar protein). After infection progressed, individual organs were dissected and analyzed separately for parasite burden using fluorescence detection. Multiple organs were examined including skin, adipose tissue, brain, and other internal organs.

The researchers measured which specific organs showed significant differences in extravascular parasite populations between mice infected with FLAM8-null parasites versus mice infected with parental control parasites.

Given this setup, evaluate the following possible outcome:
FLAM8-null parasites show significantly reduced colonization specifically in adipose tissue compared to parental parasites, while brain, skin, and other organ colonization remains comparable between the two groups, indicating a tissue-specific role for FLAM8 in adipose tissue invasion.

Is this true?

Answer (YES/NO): NO